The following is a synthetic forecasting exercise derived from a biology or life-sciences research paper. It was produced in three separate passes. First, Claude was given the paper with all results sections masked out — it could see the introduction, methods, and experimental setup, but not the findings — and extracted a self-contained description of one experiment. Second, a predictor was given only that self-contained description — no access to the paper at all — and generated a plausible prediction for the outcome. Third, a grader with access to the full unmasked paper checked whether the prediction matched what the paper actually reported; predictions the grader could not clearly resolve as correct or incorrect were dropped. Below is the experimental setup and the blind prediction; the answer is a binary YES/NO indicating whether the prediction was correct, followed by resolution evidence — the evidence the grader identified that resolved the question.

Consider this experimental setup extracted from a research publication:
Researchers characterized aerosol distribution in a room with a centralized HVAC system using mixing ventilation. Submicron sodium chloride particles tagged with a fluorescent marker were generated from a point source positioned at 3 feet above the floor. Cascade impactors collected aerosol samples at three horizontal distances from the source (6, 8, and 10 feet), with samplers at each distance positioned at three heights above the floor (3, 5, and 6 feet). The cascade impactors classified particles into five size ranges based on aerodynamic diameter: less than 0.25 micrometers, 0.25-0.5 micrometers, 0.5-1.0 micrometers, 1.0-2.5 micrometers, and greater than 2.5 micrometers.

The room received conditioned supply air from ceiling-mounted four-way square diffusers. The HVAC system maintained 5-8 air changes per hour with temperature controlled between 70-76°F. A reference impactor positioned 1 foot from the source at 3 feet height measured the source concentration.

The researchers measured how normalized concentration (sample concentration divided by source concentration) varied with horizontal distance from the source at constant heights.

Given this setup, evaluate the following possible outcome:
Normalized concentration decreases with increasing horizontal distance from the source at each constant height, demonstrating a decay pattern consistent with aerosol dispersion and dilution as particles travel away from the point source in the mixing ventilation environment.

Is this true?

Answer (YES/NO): NO